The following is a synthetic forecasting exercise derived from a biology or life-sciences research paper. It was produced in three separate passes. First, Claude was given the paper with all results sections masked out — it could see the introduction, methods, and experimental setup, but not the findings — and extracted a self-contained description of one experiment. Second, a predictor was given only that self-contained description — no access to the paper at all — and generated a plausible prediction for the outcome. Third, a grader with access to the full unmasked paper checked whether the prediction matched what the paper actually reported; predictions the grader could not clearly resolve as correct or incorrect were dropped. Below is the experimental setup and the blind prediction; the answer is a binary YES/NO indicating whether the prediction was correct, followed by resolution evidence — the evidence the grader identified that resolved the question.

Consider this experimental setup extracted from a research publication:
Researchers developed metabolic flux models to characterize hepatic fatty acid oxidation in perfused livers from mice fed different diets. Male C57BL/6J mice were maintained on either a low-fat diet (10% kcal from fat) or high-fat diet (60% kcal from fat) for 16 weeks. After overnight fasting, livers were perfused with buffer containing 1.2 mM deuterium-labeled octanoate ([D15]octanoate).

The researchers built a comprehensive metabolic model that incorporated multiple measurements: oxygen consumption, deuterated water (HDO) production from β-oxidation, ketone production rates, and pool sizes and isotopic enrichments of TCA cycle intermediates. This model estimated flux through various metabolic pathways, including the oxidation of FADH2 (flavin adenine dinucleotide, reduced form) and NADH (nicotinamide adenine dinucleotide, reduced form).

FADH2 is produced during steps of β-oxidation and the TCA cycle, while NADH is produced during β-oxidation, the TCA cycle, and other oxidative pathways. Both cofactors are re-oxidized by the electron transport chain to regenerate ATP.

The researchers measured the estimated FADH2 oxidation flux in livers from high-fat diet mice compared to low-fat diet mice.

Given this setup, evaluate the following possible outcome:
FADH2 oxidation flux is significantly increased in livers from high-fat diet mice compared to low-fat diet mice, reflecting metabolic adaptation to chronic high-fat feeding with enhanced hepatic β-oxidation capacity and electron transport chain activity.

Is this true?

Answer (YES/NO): NO